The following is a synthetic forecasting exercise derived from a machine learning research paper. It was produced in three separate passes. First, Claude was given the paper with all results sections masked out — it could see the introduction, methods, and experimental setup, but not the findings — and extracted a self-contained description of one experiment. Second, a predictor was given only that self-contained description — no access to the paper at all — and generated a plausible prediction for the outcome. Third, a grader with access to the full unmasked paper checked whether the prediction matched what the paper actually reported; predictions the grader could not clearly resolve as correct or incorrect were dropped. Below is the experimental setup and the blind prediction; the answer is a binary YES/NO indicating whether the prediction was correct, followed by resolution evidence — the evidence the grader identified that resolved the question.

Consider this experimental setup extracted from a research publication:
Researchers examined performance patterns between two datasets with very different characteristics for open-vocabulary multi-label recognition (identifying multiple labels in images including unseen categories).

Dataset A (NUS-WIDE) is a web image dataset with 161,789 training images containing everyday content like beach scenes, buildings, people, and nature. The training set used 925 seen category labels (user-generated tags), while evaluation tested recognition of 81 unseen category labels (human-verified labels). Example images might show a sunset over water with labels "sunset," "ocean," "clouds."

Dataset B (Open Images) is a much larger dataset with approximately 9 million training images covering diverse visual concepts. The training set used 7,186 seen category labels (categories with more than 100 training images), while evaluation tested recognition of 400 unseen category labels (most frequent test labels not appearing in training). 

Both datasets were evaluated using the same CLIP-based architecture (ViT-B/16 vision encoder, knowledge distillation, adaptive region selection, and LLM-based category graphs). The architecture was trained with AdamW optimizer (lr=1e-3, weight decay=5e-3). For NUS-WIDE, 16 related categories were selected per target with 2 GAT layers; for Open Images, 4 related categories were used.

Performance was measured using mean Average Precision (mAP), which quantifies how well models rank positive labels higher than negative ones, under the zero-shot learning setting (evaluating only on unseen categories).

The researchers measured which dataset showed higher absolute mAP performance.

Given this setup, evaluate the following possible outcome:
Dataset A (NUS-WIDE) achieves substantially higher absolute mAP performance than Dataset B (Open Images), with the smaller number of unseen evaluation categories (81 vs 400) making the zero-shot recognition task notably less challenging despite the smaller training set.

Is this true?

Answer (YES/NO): NO